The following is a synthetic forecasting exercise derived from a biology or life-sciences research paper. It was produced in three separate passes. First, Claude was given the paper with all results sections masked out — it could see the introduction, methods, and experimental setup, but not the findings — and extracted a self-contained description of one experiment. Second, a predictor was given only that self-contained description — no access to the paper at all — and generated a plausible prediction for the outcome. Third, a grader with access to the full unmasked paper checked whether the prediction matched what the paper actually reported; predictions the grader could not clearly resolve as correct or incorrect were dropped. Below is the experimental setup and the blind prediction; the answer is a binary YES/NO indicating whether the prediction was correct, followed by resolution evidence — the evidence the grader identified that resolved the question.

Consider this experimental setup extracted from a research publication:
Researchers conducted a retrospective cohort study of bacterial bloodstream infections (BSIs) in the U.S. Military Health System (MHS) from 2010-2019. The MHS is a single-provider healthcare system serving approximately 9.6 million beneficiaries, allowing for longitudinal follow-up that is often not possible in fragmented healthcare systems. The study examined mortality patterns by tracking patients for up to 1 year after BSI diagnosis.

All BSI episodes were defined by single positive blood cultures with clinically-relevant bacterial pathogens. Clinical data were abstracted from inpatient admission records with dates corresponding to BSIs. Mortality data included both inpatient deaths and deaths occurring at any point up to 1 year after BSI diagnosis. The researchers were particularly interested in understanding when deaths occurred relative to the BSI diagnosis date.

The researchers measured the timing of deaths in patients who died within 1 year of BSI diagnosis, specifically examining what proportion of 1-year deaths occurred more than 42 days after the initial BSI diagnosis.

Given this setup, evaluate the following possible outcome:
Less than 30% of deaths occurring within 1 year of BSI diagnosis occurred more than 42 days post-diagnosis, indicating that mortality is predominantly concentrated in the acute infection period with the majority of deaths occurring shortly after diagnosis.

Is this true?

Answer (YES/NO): NO